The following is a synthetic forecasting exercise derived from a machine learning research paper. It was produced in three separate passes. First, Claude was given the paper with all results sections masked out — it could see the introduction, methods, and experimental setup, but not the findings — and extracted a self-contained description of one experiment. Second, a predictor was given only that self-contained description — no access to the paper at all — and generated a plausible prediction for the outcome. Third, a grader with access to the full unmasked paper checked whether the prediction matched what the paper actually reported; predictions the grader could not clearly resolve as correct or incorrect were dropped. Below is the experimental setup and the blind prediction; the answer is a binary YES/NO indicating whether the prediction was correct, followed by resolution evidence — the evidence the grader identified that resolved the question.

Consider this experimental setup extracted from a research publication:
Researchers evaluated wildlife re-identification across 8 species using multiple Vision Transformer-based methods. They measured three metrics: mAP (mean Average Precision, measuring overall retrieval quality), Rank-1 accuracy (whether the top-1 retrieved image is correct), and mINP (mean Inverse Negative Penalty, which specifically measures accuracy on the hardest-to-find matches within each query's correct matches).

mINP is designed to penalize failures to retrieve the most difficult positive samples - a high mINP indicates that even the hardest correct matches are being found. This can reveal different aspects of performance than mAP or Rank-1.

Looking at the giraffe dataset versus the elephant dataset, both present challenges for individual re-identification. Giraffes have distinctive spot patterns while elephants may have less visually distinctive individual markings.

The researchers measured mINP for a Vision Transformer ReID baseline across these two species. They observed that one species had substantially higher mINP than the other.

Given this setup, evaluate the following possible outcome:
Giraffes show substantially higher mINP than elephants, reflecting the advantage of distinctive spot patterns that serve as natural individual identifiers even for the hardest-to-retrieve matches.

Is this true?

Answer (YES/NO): YES